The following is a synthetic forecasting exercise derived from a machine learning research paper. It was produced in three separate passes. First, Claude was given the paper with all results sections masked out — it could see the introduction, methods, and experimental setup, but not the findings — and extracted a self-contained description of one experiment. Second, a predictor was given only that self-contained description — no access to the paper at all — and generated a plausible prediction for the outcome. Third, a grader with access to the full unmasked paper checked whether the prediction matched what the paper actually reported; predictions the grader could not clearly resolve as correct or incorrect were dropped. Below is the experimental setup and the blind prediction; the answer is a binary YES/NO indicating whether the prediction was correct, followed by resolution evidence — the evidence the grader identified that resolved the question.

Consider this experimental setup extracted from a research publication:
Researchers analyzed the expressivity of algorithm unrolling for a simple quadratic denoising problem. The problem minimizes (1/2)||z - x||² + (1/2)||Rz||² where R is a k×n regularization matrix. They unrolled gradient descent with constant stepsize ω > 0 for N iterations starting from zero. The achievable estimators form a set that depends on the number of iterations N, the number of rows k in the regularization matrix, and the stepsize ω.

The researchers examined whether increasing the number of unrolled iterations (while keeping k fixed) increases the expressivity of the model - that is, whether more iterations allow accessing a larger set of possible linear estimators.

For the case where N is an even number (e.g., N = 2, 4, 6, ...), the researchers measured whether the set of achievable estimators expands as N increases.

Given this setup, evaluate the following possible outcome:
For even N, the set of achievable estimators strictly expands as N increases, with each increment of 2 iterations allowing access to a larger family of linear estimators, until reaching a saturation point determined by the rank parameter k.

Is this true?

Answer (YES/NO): NO